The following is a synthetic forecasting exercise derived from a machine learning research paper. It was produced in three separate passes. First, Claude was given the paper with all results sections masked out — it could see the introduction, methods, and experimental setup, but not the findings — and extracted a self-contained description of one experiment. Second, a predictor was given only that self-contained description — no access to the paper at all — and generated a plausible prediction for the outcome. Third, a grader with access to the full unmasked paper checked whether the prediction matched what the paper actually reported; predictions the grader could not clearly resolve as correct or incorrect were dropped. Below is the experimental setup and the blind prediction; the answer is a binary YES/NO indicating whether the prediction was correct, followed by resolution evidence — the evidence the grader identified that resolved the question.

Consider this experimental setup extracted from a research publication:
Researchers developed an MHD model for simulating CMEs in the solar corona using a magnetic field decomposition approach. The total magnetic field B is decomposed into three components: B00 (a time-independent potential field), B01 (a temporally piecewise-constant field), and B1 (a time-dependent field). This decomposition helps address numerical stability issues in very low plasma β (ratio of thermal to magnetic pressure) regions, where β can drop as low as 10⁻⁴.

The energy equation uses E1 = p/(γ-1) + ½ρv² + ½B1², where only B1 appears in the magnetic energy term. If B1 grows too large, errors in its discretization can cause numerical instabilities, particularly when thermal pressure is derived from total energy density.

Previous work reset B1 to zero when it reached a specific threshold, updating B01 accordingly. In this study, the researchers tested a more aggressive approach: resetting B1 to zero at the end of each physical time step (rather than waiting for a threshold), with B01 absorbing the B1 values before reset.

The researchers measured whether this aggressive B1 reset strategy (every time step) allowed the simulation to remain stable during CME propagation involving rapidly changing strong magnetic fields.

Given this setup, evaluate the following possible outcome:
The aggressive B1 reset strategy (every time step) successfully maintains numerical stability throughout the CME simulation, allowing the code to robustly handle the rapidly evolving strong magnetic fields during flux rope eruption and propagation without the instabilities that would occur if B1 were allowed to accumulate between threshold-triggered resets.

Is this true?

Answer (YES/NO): YES